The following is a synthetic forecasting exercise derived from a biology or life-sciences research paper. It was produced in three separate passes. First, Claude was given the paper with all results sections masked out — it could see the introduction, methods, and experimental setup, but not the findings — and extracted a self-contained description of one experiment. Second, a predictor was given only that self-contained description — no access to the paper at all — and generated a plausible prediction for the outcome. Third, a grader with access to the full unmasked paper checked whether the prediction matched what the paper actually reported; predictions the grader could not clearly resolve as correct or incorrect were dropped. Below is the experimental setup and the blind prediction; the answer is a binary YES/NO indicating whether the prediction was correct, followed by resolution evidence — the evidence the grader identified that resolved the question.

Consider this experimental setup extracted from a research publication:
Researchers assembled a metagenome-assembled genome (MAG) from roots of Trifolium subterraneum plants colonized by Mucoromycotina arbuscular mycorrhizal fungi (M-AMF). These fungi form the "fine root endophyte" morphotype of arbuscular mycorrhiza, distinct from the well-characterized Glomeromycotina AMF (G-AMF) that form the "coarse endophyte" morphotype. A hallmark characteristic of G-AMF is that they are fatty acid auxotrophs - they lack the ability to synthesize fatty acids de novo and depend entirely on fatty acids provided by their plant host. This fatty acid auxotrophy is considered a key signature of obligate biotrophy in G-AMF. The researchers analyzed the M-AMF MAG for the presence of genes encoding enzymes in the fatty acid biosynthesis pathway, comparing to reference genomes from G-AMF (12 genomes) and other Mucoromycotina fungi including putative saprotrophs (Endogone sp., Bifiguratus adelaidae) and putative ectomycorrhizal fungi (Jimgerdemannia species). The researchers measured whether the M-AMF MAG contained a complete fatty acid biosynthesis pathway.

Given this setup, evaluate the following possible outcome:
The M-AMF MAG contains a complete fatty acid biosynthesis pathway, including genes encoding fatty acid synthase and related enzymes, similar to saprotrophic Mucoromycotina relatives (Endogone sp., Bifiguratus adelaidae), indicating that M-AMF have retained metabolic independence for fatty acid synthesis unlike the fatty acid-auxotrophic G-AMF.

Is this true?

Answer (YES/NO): NO